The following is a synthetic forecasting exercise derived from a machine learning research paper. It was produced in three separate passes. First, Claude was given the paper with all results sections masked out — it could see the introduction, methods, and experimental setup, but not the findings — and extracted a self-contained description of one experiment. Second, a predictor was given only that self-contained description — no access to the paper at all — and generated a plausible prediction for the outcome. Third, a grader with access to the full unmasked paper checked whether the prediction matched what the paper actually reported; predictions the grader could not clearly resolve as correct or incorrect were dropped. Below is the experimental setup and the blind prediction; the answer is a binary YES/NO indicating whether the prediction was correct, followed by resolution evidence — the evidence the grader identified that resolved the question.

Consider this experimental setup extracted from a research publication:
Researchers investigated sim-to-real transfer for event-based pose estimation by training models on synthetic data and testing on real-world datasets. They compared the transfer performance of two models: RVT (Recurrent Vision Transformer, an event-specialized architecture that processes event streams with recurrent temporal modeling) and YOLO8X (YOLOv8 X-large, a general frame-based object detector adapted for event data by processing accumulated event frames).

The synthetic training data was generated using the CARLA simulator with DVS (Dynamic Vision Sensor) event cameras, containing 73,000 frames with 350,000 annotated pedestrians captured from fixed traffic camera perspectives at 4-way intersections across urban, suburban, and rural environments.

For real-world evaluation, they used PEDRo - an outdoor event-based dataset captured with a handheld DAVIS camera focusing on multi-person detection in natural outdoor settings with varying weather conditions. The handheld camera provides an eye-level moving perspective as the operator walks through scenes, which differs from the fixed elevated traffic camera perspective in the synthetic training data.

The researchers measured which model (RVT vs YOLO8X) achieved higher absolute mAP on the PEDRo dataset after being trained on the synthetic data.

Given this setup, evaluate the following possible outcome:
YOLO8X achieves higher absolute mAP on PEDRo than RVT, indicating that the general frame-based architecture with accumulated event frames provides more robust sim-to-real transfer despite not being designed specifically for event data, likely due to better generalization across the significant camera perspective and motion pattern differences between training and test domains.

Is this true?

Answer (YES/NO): NO